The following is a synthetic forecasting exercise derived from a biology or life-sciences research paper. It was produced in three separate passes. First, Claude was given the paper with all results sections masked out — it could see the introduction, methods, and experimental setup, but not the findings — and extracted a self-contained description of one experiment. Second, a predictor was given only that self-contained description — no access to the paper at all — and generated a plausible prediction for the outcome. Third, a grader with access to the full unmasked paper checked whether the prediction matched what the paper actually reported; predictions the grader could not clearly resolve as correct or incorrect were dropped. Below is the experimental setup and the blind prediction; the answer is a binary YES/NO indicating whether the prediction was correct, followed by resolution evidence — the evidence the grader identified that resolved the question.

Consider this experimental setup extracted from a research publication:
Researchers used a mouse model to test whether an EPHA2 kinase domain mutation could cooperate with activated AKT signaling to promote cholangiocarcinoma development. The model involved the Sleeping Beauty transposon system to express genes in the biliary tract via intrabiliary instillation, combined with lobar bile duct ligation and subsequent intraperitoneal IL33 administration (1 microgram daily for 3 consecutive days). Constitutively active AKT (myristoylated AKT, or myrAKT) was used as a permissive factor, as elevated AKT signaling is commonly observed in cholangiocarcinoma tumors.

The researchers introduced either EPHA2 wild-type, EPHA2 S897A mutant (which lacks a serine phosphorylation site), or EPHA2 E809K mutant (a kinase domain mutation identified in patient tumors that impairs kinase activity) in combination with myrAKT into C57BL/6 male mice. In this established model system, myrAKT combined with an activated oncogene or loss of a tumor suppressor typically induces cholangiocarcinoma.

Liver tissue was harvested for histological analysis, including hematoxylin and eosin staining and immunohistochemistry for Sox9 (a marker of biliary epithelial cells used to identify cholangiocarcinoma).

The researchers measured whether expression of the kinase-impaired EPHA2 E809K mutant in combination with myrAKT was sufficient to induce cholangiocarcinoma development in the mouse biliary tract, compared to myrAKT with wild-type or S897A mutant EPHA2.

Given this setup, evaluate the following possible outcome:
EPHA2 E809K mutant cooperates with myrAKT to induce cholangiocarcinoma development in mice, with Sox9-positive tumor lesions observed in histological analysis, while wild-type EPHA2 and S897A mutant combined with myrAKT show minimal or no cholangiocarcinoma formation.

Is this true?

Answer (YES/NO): YES